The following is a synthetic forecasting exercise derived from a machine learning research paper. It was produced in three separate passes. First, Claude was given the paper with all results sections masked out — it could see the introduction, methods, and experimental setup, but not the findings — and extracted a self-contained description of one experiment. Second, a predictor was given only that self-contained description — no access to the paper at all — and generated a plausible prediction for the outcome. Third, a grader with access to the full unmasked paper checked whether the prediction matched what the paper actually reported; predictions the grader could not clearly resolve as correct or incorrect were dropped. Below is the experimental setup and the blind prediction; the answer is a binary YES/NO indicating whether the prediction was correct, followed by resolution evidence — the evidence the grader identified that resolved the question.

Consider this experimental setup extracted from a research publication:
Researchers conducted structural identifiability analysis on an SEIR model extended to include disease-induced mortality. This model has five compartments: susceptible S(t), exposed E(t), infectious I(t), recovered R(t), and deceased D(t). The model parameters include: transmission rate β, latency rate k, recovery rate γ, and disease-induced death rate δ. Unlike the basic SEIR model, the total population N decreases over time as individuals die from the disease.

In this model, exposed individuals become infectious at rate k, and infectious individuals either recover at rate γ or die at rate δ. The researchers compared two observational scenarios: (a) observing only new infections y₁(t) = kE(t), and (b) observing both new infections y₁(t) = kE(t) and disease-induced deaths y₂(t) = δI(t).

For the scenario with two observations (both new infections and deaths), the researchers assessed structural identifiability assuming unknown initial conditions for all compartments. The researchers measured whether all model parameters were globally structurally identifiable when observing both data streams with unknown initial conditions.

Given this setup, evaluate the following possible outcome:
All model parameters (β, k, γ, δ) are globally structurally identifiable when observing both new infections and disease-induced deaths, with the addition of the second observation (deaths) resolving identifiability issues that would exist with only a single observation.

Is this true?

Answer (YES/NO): YES